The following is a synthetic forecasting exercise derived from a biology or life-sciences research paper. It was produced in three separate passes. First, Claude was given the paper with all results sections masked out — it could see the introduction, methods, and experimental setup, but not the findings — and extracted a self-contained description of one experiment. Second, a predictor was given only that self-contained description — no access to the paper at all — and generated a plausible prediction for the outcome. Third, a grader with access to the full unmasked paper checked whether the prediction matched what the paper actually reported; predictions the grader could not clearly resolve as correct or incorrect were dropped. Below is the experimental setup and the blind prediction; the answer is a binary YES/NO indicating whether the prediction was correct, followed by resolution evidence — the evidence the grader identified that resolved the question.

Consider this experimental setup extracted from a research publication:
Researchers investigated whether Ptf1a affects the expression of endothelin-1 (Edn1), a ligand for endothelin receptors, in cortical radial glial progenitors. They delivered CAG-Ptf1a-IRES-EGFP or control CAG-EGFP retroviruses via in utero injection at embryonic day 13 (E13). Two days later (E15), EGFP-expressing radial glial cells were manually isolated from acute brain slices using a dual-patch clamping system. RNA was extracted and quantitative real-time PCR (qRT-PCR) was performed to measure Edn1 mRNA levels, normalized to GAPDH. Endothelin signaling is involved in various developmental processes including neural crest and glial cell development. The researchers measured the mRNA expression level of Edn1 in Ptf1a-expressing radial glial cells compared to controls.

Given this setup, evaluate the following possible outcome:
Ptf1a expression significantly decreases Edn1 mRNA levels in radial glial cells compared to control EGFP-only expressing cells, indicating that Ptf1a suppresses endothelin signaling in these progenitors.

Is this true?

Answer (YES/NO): YES